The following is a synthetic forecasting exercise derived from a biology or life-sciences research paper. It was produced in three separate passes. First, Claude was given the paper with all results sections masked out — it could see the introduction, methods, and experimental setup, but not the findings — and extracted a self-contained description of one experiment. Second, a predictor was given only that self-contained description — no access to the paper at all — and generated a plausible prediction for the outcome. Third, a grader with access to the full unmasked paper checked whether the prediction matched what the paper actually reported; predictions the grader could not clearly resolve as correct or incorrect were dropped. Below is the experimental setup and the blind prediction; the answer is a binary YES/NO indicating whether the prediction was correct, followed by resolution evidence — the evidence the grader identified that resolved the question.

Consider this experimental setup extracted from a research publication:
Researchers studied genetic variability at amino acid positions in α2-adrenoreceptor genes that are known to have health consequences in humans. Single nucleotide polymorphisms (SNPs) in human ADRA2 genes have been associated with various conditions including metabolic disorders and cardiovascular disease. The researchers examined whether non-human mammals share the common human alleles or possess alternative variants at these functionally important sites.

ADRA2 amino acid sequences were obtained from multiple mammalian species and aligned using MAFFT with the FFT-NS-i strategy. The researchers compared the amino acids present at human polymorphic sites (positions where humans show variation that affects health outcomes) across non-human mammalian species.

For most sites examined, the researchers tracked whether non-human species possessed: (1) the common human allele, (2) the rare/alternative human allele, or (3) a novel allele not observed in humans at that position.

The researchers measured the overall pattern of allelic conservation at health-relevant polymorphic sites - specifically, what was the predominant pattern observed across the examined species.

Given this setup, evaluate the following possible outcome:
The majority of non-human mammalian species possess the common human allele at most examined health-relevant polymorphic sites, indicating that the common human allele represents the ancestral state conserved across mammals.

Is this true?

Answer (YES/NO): YES